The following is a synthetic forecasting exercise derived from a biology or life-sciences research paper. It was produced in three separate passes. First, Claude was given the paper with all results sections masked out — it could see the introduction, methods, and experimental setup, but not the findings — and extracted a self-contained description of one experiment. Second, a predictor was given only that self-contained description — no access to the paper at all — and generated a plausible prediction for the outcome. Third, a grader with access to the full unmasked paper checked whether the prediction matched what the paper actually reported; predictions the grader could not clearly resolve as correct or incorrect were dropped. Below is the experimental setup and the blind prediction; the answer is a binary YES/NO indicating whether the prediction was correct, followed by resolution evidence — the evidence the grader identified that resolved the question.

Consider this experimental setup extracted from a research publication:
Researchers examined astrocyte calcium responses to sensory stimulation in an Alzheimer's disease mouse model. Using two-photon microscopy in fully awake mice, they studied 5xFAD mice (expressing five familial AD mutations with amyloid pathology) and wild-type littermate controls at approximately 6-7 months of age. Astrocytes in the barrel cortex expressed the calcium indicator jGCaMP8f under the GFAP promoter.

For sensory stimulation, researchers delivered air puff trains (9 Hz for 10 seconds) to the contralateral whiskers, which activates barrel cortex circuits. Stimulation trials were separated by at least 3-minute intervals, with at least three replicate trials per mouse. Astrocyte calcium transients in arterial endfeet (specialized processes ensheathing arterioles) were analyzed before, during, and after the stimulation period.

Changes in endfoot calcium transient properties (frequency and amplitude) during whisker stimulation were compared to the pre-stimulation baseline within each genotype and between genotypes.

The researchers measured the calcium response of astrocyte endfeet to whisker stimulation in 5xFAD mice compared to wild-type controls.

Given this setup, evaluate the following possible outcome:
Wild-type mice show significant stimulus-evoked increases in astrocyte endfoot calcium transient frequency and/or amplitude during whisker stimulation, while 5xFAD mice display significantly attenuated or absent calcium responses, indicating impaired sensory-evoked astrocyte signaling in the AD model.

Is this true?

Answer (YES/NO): YES